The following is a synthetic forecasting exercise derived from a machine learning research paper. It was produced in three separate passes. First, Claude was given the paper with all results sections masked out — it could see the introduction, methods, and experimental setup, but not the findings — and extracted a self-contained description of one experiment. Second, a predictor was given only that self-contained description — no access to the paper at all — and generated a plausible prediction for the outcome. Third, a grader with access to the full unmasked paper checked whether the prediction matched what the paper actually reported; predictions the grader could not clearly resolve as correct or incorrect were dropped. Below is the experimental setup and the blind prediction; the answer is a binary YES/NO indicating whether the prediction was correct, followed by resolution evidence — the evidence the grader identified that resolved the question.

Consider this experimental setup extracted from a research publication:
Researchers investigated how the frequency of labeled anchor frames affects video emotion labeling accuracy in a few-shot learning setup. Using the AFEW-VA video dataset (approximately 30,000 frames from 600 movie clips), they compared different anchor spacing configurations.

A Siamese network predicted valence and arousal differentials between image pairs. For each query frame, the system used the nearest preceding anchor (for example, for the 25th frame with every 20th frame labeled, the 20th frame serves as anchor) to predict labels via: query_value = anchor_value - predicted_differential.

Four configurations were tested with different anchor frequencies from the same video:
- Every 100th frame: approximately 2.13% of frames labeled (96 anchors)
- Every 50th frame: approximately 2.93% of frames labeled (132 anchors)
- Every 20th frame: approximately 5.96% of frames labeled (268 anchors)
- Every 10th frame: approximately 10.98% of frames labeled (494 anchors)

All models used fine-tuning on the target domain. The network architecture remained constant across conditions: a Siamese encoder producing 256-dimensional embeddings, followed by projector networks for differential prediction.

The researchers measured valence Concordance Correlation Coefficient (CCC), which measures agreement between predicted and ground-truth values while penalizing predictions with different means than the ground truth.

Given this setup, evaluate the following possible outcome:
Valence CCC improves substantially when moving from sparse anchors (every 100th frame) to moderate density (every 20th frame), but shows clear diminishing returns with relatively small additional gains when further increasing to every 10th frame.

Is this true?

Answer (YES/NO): YES